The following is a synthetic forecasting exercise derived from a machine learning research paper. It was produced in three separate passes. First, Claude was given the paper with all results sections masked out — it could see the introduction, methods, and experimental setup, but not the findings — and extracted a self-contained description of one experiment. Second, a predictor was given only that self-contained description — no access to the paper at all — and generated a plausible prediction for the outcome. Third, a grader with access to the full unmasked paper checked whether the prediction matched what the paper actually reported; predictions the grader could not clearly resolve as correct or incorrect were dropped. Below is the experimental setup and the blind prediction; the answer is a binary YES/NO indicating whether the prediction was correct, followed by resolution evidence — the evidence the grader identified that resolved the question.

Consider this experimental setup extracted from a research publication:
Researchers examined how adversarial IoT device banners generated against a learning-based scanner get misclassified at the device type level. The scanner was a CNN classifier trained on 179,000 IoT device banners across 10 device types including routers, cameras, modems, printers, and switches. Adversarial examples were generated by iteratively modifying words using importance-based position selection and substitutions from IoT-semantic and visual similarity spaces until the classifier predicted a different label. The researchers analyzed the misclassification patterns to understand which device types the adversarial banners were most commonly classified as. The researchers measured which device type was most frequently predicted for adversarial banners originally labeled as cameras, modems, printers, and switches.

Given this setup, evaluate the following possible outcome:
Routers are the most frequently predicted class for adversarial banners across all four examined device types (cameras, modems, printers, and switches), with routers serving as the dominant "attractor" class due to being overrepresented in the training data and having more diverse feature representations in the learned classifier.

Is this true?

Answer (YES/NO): NO